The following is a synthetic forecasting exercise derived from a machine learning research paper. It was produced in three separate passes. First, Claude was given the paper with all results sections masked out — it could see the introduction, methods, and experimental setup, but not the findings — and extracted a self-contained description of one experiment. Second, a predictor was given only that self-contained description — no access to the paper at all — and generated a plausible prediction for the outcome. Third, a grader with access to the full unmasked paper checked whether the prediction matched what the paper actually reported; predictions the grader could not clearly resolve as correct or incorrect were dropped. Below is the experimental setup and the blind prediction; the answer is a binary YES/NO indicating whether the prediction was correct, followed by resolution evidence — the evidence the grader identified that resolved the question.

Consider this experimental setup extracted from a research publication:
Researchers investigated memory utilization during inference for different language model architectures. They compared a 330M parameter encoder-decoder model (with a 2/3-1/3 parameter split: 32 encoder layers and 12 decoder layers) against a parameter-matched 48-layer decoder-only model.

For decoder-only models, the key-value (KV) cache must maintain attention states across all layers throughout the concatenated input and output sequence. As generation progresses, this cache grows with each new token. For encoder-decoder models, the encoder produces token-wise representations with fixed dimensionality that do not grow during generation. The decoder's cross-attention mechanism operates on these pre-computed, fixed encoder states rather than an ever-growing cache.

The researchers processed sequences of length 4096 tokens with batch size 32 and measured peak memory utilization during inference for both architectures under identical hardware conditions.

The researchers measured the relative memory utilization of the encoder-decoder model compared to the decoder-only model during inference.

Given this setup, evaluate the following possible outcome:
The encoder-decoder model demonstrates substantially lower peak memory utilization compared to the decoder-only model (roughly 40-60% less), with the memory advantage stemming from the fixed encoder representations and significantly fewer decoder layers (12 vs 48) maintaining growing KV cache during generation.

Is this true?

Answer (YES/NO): NO